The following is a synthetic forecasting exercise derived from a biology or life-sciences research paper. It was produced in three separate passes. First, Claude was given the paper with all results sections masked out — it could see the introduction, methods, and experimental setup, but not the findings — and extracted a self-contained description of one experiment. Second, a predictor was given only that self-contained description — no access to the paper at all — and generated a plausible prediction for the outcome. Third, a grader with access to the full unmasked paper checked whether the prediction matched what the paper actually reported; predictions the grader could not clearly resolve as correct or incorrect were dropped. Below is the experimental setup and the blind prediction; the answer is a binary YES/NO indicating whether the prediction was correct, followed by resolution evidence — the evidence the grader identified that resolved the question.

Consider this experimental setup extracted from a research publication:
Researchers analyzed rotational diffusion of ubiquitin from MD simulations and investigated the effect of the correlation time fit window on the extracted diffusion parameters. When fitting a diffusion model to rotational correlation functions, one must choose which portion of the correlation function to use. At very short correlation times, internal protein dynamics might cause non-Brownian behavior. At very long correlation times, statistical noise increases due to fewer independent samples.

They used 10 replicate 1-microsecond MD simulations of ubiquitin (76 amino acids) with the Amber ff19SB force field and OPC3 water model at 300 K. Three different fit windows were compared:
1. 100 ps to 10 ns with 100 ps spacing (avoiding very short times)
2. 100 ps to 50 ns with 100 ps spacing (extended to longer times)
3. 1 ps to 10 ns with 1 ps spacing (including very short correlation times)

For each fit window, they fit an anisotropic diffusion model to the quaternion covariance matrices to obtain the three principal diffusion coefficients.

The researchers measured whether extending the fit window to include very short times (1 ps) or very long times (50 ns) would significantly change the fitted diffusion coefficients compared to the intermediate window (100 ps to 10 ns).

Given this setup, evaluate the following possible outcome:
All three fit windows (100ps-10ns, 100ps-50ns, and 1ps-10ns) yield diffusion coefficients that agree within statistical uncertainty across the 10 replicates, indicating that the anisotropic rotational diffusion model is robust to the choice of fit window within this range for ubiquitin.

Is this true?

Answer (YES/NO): NO